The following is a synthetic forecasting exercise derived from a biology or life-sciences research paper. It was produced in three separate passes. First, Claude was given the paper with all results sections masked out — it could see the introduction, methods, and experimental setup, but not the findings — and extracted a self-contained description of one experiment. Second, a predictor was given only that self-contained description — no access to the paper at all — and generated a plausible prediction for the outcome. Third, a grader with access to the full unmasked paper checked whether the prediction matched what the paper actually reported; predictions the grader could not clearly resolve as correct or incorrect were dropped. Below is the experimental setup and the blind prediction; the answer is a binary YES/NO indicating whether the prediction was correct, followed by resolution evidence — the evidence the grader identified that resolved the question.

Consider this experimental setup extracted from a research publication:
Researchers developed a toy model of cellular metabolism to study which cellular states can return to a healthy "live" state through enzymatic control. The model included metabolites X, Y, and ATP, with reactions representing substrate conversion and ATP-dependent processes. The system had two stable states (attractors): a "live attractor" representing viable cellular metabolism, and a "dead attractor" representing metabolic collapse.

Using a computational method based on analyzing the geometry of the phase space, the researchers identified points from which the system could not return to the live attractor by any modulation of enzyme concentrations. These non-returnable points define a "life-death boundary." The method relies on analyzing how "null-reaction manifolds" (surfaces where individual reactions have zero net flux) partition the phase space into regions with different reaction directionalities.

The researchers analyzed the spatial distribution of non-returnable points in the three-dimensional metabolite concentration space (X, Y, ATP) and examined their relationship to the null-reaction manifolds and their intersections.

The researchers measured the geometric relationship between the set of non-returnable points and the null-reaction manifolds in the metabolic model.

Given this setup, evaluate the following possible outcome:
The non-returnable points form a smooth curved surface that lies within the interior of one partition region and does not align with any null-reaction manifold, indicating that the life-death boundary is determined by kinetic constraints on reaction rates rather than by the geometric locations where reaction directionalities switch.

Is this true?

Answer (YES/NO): NO